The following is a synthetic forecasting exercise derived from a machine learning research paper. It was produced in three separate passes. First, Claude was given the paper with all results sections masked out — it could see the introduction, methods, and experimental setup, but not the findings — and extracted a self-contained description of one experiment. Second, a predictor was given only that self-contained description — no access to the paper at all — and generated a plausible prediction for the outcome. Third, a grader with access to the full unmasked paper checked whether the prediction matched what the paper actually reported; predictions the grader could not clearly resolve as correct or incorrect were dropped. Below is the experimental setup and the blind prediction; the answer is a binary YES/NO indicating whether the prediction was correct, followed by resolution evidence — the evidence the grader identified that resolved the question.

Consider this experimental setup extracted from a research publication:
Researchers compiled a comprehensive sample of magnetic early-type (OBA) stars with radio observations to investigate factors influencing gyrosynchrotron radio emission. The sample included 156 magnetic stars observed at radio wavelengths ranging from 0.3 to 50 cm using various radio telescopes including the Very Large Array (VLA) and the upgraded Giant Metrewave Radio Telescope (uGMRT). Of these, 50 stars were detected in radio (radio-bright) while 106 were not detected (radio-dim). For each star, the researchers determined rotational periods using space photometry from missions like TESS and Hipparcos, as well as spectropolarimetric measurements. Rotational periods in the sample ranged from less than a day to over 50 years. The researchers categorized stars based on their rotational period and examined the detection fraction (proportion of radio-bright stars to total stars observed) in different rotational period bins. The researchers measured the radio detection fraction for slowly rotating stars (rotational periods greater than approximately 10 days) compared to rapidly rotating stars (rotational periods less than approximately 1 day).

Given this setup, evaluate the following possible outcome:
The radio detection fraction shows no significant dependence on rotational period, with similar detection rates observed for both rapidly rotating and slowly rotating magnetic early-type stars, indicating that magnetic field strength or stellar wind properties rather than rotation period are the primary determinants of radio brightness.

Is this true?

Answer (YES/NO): NO